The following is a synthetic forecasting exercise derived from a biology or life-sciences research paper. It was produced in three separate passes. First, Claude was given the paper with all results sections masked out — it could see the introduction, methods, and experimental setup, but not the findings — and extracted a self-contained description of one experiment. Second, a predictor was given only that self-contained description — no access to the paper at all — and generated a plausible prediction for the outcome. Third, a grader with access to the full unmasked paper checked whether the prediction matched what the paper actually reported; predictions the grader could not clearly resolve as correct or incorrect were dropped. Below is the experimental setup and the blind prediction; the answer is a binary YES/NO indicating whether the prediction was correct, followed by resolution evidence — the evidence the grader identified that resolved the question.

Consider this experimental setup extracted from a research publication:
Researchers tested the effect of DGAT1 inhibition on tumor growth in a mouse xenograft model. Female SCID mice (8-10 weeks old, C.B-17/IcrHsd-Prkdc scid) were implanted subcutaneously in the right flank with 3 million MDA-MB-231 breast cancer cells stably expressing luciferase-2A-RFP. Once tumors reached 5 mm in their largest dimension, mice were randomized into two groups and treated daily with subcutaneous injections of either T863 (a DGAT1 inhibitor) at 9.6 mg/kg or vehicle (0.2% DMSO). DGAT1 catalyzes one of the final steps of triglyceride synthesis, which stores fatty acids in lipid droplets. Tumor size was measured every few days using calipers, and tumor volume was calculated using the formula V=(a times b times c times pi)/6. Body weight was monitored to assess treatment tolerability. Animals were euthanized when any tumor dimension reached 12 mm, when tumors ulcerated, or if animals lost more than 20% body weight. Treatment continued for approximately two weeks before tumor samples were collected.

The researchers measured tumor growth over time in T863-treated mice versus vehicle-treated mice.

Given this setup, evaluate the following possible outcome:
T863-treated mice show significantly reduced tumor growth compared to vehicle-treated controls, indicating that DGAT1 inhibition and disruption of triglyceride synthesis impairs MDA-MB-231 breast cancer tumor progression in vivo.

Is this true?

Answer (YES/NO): YES